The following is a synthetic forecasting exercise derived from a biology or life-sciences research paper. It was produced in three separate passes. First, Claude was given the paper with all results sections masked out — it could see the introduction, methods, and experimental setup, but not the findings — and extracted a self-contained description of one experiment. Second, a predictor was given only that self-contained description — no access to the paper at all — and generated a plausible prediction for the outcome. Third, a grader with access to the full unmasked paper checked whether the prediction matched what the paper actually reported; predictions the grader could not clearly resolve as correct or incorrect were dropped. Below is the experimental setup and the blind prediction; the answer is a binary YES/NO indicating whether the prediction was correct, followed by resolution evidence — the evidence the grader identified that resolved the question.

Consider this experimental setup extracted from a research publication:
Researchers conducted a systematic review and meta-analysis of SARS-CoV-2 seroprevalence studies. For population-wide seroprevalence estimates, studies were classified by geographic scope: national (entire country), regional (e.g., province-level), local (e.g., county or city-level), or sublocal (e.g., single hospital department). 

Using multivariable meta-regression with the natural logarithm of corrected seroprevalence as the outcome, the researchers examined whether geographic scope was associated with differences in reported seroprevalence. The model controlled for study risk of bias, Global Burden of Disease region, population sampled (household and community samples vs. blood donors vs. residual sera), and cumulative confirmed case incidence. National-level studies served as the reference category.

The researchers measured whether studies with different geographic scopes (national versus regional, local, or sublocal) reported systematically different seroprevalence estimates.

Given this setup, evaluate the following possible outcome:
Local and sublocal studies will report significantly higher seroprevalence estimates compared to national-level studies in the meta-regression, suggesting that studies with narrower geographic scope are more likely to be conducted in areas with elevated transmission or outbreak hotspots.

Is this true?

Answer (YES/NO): YES